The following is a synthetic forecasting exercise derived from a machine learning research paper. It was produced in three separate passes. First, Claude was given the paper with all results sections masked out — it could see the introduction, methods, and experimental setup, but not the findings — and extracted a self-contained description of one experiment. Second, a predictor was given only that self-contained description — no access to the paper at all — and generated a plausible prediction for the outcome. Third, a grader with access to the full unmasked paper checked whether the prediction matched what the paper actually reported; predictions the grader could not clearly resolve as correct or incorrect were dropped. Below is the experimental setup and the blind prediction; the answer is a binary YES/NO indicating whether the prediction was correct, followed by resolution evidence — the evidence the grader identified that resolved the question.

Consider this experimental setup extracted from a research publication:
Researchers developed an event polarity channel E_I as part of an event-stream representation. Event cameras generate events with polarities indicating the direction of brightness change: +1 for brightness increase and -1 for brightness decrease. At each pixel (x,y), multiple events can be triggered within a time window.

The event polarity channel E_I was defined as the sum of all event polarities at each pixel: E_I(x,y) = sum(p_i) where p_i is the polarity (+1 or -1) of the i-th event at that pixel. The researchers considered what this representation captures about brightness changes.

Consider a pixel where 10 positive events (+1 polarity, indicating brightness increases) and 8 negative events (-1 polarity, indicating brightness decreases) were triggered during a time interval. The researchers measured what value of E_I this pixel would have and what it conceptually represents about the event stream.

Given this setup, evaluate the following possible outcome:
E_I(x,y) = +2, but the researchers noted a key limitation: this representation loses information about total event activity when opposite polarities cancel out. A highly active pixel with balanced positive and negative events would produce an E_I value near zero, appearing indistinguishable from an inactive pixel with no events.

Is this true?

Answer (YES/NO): NO